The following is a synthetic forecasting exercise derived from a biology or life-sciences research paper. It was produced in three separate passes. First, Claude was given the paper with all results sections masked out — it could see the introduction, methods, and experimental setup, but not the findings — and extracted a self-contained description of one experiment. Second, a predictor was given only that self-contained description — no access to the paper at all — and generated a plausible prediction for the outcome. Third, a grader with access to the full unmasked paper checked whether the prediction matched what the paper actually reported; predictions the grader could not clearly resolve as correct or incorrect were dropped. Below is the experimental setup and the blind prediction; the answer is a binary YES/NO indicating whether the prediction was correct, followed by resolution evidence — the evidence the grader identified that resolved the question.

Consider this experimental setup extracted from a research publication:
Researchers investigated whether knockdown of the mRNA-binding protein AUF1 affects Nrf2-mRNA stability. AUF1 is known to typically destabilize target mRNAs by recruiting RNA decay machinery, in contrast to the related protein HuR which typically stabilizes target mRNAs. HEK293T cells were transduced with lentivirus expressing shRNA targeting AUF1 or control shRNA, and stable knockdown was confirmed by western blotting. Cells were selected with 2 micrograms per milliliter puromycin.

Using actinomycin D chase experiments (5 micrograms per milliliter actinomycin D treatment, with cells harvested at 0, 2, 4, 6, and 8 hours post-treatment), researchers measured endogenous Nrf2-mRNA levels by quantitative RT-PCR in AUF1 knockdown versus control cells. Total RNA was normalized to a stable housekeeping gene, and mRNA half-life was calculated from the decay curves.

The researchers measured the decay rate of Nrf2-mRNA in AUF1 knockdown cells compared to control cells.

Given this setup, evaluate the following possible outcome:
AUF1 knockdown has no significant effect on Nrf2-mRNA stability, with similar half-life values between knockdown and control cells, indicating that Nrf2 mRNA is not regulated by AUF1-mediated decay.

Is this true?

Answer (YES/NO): NO